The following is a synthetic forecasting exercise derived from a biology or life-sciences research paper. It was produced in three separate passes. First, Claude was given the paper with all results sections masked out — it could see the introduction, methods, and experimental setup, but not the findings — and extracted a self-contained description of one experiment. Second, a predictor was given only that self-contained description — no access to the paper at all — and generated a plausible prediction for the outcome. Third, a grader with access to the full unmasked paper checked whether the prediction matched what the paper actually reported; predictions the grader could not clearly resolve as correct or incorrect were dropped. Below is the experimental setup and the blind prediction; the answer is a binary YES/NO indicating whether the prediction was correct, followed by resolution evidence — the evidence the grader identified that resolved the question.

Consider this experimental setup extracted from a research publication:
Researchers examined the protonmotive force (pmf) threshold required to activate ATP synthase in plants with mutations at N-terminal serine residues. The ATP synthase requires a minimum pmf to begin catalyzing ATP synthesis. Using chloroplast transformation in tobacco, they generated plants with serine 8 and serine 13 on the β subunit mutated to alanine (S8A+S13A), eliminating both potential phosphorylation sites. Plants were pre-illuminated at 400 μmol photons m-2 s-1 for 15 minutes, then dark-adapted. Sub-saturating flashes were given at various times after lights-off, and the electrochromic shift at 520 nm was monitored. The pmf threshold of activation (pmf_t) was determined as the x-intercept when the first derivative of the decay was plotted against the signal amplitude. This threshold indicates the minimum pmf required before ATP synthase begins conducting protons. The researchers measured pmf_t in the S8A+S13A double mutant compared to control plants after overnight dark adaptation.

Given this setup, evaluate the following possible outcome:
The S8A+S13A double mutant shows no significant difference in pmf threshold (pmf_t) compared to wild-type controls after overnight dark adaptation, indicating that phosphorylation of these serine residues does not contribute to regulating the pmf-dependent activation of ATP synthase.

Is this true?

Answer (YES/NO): YES